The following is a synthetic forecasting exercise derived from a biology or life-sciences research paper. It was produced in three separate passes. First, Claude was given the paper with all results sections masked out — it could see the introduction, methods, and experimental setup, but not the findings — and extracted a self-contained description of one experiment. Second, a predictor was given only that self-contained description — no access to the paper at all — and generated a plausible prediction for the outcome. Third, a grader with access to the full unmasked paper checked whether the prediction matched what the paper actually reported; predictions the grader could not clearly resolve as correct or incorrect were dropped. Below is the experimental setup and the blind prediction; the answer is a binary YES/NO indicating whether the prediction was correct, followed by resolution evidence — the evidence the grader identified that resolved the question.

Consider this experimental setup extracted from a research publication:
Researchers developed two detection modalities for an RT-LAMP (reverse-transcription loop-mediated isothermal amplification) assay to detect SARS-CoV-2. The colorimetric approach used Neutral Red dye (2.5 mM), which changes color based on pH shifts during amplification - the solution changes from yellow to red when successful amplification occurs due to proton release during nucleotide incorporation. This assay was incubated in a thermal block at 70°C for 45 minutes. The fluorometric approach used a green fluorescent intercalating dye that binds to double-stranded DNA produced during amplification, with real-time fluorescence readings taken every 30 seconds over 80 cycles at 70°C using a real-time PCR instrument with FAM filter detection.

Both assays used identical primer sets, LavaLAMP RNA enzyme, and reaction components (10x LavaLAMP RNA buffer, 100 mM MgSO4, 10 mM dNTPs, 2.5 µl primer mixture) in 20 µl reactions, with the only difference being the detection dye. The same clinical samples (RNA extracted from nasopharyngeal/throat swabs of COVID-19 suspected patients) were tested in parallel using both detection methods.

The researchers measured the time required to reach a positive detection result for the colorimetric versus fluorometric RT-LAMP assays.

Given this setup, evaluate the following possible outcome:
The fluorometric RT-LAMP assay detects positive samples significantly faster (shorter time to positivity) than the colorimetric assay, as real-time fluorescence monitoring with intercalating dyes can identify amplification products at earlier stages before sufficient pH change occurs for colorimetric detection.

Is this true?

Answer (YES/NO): YES